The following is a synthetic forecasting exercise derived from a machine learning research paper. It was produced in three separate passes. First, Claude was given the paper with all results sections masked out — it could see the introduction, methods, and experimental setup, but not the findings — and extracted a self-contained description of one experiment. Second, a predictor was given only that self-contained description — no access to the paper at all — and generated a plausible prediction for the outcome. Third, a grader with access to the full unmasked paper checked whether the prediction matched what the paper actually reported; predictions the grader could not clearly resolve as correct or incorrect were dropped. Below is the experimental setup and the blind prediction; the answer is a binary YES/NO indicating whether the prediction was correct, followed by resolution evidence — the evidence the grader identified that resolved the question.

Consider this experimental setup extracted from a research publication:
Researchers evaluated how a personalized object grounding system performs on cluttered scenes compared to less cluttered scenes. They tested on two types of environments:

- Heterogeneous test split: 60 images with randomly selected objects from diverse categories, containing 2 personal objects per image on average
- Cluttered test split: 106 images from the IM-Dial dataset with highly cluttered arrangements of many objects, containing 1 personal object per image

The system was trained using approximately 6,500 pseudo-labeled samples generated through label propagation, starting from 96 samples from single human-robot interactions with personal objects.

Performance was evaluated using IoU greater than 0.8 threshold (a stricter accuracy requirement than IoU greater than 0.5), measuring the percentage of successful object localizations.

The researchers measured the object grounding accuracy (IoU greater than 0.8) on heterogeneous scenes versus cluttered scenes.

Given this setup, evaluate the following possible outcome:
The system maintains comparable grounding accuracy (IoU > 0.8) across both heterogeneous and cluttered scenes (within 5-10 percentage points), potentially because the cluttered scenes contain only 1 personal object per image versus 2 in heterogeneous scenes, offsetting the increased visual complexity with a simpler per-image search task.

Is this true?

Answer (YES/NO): NO